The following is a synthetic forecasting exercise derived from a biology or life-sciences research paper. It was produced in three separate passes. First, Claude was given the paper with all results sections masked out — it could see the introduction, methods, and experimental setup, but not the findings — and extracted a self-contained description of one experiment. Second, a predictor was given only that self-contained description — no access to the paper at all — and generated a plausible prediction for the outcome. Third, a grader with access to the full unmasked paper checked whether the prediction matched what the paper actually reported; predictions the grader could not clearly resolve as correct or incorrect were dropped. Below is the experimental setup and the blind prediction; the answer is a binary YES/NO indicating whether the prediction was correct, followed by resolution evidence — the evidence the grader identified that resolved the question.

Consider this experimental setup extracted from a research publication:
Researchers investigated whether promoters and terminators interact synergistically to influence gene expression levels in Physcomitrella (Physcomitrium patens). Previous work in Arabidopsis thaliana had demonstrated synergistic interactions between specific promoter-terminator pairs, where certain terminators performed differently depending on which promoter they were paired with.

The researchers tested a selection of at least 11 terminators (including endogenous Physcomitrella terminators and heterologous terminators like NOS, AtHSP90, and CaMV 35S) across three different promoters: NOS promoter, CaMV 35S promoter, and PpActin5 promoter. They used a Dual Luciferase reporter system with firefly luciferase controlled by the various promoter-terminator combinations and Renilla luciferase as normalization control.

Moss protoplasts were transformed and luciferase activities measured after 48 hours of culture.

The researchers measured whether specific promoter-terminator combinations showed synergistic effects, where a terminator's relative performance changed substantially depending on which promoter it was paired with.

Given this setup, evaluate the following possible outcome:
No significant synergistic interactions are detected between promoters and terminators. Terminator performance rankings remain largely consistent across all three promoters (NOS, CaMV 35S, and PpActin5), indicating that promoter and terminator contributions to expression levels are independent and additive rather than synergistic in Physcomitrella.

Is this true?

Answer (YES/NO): YES